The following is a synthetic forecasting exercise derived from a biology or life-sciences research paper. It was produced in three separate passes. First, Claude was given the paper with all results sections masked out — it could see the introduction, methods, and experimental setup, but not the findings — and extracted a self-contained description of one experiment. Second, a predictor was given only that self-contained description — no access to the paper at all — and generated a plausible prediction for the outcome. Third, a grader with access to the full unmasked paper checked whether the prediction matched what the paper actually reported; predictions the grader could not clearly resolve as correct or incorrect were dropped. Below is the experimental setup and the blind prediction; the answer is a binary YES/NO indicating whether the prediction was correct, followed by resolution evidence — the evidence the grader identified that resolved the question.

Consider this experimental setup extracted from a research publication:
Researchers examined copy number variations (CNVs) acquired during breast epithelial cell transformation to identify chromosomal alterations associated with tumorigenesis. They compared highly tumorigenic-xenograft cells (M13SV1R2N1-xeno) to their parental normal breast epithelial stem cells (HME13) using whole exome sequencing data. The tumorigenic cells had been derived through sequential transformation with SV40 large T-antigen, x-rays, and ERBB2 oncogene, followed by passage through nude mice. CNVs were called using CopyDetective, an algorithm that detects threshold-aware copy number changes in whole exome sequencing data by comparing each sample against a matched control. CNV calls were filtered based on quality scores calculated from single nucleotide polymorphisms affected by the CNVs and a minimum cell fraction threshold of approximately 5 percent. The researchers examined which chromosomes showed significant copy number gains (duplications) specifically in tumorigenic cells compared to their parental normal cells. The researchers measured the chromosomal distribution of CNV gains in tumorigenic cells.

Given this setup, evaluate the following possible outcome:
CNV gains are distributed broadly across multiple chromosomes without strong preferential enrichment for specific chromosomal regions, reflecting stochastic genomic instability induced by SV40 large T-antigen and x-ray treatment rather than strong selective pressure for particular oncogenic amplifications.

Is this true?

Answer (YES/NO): NO